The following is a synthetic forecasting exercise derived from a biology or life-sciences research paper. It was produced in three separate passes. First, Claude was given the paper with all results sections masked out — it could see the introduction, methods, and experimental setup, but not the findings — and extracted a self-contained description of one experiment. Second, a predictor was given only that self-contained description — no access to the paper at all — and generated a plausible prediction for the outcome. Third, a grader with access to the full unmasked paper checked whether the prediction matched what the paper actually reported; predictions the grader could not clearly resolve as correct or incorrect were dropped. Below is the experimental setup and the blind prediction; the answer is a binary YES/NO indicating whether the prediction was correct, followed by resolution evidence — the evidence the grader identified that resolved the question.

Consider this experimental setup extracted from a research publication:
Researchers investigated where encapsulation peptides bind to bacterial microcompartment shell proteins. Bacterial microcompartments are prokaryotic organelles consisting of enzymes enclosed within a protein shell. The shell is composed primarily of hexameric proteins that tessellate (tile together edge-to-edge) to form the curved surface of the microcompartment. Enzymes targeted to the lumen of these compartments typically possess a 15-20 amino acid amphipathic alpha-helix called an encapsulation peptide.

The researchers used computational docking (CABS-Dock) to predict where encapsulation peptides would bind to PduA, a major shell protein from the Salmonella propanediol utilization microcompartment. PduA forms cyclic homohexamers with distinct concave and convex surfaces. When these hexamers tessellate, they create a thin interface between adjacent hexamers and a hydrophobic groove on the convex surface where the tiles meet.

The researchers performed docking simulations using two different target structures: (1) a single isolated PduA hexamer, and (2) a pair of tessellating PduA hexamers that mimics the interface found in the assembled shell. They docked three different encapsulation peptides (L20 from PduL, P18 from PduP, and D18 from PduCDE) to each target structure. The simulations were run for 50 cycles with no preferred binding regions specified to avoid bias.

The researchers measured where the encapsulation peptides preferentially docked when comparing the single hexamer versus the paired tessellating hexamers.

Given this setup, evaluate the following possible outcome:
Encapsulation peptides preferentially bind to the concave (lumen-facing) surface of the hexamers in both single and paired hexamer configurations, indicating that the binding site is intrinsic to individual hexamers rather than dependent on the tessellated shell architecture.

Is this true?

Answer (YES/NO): NO